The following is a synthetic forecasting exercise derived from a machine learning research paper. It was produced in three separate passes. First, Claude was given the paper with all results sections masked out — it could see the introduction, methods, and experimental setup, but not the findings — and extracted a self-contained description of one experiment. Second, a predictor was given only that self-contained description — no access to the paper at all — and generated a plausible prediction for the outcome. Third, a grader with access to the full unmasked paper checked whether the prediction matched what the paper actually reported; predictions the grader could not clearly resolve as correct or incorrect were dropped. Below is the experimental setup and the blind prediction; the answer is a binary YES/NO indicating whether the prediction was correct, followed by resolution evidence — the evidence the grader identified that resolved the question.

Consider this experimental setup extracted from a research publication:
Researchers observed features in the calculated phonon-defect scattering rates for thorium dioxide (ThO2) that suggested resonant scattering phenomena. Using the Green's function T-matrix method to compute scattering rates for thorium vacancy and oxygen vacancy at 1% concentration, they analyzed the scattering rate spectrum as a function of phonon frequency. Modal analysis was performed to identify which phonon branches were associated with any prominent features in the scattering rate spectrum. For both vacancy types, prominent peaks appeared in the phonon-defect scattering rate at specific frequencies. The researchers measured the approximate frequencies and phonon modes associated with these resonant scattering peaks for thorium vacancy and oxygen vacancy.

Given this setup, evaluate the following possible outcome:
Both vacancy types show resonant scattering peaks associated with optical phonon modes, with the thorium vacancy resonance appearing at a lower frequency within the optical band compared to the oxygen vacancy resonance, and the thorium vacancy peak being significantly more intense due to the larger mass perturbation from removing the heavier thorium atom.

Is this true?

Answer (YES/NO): NO